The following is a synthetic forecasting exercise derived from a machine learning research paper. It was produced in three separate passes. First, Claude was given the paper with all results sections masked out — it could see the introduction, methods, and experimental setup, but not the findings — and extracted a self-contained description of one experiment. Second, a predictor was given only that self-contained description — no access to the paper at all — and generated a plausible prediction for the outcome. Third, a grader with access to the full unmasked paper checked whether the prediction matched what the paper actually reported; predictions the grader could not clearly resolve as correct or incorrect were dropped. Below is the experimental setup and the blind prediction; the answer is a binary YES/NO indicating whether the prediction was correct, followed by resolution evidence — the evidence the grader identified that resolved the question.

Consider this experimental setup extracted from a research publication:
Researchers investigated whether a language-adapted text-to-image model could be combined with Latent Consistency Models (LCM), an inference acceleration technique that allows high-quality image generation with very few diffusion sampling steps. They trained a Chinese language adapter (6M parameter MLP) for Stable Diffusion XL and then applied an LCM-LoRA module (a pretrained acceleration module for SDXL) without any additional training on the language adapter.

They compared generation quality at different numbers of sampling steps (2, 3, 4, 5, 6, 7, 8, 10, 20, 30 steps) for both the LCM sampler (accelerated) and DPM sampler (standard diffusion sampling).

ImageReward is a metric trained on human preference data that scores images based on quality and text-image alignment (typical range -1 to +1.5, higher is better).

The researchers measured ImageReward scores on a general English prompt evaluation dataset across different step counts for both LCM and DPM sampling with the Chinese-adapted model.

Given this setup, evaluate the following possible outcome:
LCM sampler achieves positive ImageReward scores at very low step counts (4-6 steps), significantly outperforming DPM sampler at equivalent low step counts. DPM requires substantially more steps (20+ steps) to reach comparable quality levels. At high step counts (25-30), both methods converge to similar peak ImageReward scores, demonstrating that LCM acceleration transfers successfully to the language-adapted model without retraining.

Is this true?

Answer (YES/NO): NO